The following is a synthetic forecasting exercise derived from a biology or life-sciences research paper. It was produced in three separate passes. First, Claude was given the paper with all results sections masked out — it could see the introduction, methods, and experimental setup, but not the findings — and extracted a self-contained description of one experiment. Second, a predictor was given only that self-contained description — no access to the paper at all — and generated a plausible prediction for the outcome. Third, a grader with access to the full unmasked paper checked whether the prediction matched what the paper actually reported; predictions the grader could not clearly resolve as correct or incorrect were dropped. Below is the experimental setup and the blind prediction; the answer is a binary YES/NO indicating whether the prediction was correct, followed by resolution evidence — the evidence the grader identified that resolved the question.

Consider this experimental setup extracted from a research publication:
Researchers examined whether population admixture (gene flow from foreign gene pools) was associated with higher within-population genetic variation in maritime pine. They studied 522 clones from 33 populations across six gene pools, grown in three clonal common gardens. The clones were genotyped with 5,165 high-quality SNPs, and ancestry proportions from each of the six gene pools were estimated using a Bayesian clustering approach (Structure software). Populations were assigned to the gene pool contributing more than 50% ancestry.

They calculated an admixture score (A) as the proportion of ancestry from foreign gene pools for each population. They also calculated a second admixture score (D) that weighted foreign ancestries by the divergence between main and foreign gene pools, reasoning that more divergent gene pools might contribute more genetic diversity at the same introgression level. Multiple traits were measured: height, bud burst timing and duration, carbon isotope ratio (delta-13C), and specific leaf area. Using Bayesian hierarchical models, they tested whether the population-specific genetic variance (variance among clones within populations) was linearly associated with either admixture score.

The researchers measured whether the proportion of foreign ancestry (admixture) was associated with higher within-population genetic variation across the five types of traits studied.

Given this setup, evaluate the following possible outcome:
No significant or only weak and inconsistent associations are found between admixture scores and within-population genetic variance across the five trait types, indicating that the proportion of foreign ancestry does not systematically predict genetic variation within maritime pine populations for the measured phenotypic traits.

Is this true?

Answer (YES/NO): YES